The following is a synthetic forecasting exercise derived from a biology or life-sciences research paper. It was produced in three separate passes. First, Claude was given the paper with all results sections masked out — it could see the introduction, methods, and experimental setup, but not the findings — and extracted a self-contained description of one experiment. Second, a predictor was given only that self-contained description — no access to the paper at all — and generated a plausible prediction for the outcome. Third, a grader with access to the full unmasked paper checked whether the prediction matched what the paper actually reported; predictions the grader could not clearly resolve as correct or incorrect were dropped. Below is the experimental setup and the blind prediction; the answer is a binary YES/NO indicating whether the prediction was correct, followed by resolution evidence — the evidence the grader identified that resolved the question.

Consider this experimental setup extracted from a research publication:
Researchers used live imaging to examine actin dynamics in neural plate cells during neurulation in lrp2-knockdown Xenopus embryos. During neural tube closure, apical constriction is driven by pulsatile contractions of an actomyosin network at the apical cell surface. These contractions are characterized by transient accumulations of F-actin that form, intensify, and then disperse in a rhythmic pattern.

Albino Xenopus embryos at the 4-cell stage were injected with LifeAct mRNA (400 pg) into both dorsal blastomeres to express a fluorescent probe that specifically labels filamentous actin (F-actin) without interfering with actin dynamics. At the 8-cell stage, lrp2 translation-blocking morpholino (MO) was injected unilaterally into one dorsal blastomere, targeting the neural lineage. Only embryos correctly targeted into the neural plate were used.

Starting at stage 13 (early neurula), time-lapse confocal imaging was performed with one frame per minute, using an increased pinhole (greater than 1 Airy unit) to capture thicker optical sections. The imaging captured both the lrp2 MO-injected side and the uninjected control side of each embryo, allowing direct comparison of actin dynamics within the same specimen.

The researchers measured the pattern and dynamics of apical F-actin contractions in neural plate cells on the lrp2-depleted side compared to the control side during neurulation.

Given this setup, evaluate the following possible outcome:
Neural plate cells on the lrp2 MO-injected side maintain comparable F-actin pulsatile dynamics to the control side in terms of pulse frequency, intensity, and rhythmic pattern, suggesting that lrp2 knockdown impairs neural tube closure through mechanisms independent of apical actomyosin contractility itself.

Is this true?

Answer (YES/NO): YES